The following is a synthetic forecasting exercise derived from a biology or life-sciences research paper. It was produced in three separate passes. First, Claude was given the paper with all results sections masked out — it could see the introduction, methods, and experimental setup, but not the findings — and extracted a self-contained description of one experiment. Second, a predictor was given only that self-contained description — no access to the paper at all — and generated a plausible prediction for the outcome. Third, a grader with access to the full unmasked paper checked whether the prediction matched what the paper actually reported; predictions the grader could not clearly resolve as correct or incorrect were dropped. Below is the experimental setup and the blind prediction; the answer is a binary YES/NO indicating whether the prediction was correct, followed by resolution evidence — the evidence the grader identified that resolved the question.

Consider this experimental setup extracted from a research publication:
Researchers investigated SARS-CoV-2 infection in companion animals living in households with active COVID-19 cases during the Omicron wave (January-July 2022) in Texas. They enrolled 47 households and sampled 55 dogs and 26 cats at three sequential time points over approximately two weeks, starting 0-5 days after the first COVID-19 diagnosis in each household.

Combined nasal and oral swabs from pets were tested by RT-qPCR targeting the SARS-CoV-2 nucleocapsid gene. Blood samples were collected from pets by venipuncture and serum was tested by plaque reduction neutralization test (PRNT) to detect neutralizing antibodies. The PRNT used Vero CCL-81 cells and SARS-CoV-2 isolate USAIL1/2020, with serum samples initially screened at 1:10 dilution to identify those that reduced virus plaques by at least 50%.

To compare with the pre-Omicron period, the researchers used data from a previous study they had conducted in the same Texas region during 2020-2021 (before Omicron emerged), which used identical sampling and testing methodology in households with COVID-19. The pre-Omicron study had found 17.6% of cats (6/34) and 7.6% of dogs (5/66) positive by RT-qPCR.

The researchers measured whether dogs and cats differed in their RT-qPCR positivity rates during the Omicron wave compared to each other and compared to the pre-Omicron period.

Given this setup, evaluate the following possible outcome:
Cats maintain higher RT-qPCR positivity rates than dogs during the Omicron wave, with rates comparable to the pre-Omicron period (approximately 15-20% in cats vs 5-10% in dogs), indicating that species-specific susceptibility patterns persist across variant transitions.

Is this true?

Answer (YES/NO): NO